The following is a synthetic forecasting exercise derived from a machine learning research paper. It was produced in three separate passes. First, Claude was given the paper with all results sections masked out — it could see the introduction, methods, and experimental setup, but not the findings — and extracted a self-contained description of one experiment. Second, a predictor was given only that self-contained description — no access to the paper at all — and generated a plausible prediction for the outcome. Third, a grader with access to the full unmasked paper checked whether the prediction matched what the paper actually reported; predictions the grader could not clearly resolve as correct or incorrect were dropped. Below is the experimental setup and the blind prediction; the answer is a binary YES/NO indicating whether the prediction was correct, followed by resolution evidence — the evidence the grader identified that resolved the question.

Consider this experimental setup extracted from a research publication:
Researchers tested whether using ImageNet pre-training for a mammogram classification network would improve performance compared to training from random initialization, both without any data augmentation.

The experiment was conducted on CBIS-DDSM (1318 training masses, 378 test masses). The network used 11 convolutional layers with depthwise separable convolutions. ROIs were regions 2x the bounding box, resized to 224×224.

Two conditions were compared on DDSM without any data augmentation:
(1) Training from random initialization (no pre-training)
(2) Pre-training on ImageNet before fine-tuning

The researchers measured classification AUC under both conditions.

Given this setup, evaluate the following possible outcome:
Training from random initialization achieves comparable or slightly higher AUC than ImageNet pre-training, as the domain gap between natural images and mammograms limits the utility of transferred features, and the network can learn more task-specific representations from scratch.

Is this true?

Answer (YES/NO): NO